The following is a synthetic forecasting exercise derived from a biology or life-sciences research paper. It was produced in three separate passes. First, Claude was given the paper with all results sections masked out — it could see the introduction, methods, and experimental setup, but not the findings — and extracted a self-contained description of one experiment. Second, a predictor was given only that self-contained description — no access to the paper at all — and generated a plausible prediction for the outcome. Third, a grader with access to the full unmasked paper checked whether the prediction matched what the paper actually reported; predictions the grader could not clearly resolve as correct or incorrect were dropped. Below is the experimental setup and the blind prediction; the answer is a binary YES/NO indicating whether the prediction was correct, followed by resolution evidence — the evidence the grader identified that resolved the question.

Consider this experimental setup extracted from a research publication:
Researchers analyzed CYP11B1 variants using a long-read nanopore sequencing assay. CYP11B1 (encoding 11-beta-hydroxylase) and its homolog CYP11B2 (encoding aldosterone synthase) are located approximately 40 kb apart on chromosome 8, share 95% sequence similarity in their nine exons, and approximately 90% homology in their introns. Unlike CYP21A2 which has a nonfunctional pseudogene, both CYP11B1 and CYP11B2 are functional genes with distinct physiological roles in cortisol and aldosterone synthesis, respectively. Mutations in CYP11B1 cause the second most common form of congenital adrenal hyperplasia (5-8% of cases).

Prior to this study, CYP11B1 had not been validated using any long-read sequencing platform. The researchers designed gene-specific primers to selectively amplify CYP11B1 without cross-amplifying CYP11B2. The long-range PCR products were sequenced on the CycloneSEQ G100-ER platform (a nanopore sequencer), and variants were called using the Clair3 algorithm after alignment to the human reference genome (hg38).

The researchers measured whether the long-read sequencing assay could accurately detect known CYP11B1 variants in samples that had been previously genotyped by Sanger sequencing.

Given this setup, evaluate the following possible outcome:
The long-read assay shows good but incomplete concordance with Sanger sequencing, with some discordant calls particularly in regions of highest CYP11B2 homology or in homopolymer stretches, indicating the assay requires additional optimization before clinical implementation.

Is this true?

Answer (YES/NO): NO